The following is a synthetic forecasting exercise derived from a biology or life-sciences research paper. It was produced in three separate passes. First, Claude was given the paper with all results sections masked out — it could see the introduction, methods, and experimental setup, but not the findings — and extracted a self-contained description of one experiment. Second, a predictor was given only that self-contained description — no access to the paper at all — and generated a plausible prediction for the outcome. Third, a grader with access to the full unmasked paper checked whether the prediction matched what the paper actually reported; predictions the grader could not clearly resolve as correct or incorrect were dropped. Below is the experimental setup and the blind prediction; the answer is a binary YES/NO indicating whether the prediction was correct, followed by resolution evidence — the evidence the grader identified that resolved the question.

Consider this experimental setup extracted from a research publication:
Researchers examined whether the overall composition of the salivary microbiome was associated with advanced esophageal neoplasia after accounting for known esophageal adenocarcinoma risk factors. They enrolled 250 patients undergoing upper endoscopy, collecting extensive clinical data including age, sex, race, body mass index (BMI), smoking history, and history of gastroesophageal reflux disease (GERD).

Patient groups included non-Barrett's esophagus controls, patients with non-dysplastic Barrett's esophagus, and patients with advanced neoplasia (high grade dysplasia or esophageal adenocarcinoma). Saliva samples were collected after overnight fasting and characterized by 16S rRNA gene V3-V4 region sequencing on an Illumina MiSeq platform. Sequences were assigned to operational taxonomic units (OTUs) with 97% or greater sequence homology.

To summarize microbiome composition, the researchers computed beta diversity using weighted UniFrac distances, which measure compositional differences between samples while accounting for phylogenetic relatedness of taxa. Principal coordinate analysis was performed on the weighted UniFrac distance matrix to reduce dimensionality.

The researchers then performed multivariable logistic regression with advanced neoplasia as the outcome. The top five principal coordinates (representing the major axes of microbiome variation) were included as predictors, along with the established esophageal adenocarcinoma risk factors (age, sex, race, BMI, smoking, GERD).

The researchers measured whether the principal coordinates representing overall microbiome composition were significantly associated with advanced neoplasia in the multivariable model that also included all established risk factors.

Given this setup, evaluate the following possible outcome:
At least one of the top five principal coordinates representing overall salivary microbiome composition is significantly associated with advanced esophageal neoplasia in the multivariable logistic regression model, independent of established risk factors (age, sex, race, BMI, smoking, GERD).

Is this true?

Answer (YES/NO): YES